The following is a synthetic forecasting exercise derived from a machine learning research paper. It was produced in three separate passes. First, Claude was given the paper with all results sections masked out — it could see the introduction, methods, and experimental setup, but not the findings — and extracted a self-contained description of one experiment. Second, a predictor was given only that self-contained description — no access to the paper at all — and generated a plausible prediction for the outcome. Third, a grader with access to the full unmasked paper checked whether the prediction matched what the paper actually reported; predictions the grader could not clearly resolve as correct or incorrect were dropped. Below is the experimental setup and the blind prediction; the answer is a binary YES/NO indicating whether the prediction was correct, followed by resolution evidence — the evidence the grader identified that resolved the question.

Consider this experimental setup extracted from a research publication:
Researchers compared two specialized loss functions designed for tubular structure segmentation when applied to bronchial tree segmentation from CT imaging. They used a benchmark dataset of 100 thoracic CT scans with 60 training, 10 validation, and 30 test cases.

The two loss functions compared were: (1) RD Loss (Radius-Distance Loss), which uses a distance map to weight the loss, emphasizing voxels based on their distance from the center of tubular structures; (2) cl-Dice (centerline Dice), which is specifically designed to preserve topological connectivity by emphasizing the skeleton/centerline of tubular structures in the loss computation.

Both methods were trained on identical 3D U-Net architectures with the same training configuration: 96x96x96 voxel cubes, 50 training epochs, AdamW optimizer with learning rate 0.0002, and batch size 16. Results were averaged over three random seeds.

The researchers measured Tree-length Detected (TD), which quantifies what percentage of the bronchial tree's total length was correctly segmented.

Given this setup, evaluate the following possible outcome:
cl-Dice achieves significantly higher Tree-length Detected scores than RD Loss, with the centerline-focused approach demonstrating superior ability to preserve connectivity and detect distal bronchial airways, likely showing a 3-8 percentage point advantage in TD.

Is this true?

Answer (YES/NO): NO